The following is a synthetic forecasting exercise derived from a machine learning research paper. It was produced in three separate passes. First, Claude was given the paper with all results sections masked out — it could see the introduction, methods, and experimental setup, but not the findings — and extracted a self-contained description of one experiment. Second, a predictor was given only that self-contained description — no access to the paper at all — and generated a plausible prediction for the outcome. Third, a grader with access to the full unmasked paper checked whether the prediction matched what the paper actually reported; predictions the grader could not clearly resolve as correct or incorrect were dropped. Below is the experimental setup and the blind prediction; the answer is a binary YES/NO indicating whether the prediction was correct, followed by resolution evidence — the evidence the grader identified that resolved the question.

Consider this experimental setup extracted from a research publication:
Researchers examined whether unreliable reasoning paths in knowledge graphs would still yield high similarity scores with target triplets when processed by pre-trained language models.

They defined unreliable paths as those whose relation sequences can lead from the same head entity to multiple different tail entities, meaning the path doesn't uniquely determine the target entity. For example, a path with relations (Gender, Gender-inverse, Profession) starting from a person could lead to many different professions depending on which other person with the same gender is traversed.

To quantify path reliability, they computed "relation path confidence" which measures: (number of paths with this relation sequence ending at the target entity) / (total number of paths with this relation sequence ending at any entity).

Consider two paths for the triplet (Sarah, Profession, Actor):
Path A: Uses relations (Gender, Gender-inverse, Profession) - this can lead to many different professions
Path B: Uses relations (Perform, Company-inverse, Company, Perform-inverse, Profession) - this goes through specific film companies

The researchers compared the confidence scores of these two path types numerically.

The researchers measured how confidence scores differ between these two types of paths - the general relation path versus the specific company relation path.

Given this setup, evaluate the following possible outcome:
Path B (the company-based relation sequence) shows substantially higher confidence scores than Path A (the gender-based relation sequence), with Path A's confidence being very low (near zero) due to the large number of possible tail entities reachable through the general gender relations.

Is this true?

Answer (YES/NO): YES